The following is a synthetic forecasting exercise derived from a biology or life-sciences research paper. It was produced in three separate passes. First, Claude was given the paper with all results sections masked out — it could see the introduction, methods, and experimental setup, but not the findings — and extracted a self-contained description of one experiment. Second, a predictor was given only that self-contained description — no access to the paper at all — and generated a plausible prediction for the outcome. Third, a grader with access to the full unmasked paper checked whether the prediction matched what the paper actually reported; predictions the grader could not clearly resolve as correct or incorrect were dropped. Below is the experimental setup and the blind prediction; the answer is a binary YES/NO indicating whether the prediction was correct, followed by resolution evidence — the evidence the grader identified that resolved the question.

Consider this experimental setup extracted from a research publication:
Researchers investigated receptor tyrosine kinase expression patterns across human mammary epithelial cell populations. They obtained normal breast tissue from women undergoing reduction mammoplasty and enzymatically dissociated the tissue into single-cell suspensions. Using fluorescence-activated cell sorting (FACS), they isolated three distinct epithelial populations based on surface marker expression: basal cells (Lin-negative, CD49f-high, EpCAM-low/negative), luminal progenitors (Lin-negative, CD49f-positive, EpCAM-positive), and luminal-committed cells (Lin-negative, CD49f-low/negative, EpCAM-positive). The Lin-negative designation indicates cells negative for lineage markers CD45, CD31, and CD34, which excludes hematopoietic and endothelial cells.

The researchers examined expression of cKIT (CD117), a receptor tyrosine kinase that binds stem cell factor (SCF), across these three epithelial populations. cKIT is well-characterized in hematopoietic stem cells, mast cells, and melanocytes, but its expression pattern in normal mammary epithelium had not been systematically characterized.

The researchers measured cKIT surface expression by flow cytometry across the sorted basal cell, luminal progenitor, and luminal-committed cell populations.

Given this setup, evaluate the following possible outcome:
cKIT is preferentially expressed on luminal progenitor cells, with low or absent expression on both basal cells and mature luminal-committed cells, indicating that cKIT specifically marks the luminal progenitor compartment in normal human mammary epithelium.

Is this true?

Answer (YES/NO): YES